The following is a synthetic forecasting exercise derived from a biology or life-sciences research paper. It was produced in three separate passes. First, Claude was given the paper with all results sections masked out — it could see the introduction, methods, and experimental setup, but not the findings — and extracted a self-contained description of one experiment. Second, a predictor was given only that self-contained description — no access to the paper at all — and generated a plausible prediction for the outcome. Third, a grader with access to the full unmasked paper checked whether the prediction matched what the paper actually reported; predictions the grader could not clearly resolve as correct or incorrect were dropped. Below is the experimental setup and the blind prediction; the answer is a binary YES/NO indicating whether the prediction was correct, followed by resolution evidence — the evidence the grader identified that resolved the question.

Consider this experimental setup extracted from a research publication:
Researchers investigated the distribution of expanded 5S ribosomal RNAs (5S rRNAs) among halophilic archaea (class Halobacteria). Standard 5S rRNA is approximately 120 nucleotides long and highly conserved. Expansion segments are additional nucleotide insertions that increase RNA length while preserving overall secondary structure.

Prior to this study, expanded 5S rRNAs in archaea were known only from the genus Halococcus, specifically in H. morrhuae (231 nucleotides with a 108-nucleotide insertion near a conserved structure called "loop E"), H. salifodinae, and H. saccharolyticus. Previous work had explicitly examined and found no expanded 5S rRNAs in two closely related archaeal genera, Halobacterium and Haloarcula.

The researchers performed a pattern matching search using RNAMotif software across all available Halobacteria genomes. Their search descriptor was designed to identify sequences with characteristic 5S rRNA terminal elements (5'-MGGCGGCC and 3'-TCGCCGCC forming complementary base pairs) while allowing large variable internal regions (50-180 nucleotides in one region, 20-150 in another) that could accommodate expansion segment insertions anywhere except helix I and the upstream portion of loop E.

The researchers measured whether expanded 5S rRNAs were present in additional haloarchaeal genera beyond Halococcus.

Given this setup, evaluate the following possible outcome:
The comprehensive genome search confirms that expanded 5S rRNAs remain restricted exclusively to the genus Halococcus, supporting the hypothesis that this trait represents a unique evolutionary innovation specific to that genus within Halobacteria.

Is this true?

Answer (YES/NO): NO